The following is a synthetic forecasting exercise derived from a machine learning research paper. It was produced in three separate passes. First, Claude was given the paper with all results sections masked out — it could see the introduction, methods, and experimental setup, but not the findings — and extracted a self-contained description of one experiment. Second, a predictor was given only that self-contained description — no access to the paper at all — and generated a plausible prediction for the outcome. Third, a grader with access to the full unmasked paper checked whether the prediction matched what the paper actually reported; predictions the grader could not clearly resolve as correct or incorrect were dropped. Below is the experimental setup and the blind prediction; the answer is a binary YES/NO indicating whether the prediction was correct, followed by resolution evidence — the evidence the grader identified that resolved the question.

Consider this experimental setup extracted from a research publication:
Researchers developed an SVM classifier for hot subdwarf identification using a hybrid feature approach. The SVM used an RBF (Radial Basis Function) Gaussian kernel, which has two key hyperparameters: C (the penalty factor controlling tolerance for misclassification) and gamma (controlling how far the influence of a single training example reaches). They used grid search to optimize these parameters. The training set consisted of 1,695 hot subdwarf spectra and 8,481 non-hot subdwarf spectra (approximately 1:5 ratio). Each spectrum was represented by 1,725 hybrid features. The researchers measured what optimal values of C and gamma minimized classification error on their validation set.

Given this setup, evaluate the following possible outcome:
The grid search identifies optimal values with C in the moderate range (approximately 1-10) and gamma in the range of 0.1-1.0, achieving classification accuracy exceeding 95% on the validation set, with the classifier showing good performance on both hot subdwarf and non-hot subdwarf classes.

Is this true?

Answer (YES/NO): NO